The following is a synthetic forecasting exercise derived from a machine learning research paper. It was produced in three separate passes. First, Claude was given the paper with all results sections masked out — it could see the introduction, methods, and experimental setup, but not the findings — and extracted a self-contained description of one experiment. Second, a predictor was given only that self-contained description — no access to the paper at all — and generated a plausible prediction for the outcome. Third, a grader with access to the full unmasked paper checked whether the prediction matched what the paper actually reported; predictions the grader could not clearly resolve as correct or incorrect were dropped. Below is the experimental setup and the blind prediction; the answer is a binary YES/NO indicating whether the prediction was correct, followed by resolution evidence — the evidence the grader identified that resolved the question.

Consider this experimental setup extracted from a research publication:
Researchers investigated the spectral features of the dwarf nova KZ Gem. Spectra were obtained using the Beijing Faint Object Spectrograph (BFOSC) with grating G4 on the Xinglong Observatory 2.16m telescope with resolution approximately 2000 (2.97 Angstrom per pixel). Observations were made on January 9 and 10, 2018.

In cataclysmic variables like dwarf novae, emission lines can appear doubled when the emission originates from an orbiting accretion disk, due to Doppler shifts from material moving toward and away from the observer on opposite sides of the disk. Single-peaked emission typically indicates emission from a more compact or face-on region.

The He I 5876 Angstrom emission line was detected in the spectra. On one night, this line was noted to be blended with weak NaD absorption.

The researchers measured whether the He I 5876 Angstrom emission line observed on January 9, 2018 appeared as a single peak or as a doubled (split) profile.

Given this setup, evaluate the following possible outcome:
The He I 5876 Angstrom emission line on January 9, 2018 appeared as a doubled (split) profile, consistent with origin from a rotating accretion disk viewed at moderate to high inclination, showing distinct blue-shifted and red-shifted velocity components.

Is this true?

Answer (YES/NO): YES